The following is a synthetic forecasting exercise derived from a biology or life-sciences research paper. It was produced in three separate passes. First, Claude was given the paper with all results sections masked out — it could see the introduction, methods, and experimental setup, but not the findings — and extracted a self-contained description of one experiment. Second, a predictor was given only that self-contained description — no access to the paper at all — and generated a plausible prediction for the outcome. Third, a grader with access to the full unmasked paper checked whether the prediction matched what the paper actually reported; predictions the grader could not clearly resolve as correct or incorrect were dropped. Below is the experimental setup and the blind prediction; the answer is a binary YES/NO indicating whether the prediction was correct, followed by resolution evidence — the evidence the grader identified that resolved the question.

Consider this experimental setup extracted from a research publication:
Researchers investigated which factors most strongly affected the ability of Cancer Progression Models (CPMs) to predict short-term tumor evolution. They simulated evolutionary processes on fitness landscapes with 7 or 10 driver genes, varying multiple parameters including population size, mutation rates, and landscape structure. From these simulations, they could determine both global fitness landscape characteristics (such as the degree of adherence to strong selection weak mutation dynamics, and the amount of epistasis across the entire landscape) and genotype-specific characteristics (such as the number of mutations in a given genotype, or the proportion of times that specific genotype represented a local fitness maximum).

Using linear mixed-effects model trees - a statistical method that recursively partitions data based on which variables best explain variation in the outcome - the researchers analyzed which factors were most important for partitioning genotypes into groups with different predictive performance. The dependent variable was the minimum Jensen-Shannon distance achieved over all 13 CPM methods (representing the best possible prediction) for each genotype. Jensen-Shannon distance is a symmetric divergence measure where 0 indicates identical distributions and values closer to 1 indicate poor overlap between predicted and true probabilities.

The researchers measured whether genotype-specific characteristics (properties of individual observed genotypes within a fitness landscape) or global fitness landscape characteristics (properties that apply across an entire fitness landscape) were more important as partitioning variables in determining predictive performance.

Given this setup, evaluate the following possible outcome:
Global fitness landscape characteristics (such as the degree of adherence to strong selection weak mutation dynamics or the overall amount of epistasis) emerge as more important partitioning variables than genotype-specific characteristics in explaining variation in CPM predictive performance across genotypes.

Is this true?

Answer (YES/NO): NO